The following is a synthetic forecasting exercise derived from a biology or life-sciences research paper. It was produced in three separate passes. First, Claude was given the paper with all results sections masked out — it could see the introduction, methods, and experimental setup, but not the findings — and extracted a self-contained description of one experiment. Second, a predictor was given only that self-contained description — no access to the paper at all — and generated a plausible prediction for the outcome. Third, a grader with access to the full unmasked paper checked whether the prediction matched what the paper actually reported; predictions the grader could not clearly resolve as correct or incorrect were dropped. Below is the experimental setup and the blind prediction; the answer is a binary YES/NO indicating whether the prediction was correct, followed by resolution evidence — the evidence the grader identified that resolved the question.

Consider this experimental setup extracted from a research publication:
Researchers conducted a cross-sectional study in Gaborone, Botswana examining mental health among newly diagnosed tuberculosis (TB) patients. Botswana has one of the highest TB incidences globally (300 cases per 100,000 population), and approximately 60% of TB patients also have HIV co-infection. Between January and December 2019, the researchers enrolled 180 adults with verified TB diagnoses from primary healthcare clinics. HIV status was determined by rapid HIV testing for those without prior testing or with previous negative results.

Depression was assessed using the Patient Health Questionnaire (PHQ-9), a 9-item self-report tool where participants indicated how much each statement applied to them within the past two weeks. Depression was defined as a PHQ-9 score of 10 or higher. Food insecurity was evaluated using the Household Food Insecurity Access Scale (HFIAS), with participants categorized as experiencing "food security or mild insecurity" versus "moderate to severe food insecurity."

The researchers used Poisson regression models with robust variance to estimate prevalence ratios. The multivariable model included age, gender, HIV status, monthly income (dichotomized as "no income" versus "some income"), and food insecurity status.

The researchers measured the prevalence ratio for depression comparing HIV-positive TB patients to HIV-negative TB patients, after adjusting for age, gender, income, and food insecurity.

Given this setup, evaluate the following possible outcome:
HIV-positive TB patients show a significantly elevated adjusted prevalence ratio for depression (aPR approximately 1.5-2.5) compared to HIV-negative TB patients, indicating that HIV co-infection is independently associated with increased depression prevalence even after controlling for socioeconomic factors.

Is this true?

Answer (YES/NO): NO